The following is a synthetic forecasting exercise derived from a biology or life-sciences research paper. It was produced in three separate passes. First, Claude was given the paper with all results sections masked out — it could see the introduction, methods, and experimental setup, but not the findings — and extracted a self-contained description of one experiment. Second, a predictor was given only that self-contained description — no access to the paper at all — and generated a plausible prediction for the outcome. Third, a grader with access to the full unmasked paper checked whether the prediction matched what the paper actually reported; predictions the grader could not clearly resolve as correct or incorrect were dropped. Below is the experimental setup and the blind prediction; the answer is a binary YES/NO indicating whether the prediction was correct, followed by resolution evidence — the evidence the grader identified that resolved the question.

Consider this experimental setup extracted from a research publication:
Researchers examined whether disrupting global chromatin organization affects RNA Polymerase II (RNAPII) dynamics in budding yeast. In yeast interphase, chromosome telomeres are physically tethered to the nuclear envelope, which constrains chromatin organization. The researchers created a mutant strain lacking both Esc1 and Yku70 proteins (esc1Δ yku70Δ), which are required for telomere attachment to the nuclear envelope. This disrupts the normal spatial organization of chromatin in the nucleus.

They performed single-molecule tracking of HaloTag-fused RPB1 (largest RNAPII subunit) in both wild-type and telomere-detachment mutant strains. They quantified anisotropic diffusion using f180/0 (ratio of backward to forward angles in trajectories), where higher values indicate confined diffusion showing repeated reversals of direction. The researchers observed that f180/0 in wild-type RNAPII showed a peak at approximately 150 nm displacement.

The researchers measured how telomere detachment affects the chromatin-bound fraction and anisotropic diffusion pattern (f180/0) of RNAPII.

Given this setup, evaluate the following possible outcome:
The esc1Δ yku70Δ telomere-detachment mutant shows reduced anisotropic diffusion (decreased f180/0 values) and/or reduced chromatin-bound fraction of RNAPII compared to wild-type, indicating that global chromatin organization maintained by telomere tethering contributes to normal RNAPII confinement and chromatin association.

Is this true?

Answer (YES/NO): YES